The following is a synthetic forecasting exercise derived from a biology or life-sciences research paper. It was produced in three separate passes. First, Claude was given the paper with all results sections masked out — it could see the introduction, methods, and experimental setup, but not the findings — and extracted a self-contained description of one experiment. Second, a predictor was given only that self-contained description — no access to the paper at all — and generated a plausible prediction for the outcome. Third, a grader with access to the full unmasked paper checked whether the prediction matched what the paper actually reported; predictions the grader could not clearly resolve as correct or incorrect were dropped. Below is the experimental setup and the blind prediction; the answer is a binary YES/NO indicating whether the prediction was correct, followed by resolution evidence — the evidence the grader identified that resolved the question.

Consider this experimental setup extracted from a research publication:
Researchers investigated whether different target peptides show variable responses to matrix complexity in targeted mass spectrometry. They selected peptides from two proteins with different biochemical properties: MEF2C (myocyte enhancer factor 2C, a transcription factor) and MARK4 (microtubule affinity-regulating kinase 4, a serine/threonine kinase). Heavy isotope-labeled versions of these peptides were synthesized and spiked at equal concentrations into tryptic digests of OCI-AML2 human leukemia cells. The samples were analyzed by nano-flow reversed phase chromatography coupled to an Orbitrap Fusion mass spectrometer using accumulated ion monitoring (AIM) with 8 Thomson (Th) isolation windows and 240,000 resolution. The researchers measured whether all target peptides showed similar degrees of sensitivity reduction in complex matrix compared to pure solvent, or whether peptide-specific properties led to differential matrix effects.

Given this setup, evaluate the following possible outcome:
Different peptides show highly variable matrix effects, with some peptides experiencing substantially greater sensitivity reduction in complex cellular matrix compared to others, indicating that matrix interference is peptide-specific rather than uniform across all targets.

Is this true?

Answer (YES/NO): YES